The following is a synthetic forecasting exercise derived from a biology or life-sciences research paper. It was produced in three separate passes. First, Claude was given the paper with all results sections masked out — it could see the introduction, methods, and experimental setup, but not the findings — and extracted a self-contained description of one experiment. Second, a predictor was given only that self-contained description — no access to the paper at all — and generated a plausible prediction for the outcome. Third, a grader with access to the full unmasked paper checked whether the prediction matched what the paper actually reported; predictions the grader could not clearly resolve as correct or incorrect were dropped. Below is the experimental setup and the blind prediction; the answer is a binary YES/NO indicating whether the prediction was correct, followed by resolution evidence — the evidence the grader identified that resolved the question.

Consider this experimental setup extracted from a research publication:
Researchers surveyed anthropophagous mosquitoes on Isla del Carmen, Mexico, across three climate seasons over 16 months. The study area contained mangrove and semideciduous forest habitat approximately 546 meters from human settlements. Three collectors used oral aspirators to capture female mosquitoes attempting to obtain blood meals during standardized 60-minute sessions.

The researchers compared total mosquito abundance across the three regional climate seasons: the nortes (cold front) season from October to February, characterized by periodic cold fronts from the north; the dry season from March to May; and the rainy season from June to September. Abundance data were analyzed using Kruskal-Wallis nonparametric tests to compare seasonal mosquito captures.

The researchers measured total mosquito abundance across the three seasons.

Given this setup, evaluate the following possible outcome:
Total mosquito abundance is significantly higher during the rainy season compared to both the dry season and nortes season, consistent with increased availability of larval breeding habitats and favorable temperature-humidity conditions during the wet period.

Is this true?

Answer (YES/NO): NO